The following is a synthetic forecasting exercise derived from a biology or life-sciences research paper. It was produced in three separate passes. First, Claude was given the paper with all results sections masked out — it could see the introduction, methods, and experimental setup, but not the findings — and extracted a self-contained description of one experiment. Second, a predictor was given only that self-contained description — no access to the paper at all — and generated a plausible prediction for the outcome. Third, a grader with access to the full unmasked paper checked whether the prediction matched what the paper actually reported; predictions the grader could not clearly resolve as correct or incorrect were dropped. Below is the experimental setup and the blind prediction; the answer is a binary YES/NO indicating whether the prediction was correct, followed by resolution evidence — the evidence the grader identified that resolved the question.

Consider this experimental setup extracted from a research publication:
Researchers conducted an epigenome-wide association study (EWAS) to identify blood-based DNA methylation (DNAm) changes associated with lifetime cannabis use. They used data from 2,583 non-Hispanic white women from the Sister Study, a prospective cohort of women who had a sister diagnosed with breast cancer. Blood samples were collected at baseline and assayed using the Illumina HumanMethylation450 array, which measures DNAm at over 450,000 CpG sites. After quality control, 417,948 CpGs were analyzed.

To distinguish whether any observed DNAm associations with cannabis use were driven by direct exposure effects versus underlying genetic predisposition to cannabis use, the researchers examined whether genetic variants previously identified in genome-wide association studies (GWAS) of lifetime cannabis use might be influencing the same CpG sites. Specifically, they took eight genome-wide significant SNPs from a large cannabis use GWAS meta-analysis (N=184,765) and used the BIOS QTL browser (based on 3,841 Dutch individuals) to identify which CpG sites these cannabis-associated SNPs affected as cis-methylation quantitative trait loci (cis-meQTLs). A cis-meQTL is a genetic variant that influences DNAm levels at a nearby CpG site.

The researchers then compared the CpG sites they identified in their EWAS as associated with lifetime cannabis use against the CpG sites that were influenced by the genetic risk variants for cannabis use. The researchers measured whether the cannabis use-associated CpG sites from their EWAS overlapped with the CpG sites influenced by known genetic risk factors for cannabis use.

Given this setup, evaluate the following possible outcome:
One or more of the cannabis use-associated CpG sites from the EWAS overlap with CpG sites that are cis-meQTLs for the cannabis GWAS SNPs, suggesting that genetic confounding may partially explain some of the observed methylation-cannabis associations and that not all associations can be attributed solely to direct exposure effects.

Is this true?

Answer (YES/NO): NO